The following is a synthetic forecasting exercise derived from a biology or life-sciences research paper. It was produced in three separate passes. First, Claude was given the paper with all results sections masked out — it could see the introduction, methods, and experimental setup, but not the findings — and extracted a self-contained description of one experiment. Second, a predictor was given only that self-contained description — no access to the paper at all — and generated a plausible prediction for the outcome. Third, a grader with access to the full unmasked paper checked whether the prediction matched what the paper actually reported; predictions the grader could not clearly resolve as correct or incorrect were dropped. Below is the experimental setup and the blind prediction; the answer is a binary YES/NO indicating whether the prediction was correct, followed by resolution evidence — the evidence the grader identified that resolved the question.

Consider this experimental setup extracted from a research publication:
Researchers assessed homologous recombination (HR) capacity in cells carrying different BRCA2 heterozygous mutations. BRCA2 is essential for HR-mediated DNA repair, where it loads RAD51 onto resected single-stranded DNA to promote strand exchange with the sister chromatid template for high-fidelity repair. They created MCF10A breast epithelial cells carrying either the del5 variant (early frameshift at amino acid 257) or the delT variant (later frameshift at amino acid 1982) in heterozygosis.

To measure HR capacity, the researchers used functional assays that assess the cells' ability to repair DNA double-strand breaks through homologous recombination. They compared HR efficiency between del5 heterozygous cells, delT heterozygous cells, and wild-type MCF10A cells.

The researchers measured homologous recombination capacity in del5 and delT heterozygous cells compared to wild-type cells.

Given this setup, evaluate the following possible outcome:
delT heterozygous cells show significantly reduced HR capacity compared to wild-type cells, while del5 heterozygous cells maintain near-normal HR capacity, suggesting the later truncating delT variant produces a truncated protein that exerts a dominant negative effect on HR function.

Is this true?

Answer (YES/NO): NO